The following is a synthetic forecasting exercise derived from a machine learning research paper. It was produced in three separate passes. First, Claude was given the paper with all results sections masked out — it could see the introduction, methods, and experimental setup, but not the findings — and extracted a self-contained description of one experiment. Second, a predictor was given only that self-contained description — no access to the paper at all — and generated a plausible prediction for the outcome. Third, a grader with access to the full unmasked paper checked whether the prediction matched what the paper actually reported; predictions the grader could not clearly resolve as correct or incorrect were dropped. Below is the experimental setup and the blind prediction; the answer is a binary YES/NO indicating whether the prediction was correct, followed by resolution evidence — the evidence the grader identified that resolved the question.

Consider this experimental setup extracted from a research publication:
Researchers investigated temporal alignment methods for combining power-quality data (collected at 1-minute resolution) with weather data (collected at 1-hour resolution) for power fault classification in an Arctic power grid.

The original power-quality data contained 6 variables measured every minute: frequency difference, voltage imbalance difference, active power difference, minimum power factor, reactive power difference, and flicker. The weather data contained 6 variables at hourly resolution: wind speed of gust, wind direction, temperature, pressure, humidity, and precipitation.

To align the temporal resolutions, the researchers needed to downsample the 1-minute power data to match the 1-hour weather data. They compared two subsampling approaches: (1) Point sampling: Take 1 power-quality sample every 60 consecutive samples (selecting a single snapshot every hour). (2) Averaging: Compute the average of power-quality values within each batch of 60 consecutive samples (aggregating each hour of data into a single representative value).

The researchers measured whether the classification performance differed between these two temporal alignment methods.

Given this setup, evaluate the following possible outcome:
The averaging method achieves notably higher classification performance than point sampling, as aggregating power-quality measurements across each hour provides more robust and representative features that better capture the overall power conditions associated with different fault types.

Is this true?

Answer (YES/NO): NO